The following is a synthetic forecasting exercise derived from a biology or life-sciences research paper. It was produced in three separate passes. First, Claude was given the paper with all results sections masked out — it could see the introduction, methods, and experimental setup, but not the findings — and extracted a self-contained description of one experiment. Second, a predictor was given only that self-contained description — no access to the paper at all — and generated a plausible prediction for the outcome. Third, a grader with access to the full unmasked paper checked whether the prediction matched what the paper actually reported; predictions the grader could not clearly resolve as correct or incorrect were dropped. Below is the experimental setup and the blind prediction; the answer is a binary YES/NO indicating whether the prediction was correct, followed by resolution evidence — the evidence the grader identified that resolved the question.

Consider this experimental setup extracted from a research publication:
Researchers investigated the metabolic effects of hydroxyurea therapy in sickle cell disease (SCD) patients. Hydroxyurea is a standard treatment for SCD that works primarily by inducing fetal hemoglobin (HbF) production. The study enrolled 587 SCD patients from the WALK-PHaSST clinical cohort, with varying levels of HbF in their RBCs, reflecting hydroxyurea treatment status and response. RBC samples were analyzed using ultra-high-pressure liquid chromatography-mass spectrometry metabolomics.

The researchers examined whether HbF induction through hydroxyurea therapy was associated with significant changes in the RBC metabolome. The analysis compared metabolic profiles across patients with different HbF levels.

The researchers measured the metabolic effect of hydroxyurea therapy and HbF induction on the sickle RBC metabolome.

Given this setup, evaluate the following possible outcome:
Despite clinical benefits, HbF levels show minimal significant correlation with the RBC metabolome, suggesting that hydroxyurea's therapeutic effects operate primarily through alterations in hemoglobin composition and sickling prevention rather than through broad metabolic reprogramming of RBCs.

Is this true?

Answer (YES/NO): YES